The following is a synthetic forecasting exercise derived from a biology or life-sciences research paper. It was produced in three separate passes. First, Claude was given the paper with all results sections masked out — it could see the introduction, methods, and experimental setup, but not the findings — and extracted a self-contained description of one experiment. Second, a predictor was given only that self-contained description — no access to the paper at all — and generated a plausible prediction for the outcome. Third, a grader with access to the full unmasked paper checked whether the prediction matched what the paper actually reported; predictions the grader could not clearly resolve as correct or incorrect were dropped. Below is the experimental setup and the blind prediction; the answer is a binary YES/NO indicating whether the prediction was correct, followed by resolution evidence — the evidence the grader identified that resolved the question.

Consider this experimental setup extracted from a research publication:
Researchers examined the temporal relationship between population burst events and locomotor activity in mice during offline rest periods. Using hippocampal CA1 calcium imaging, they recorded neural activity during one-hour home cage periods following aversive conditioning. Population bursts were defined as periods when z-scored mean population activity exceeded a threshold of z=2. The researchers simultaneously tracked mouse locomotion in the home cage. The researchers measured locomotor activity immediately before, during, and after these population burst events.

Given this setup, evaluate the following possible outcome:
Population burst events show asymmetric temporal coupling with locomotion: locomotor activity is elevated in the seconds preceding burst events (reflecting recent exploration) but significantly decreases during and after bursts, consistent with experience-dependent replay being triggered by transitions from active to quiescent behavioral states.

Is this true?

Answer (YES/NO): NO